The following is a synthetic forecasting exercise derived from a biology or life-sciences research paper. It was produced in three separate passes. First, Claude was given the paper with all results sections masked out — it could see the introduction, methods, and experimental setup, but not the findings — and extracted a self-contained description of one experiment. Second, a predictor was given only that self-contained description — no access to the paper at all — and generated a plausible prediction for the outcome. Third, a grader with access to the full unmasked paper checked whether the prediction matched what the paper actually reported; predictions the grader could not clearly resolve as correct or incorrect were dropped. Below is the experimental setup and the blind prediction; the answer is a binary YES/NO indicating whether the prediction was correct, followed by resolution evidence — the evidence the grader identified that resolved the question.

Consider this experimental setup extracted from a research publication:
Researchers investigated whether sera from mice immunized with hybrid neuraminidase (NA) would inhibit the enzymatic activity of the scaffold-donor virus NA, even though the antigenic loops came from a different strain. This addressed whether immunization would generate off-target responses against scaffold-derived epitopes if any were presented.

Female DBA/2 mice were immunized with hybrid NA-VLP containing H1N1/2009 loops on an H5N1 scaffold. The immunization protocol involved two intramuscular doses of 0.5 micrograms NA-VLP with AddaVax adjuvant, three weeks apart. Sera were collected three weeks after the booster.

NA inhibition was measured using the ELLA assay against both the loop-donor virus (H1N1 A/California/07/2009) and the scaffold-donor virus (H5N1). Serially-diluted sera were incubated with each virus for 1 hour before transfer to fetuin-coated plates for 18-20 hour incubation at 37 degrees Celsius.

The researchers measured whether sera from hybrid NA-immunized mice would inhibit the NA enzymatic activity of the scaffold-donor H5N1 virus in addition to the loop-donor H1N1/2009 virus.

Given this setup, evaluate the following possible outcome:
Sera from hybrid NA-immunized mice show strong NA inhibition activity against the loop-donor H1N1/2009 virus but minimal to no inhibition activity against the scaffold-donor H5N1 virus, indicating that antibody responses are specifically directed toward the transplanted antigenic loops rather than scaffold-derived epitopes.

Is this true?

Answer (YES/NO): NO